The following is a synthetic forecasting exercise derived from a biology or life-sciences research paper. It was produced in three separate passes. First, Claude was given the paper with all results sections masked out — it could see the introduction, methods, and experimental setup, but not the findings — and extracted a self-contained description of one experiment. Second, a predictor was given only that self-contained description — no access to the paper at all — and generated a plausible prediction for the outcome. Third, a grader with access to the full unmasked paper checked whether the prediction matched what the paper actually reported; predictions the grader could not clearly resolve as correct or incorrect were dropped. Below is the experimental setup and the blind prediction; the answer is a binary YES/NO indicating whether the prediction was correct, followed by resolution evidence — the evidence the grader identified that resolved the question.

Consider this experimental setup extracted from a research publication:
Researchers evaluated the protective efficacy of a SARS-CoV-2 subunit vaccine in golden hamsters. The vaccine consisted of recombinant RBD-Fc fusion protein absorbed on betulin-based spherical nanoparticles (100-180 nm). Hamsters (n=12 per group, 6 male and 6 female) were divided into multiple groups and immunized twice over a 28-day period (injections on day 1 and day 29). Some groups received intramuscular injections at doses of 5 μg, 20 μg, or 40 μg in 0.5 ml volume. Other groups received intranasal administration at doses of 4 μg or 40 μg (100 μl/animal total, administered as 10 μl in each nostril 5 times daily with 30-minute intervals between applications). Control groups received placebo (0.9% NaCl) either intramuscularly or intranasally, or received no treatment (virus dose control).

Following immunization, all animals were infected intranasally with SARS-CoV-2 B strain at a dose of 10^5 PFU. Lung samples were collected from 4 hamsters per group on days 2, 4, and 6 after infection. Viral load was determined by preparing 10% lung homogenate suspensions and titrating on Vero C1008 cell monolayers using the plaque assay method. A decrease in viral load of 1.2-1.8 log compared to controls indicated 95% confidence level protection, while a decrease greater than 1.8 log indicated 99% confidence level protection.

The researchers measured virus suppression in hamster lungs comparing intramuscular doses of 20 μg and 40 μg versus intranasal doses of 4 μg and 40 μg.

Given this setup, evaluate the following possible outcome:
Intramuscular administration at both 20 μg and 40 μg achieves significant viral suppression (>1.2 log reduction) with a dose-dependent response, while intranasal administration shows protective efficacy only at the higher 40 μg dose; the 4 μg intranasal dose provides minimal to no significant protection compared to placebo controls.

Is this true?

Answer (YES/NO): NO